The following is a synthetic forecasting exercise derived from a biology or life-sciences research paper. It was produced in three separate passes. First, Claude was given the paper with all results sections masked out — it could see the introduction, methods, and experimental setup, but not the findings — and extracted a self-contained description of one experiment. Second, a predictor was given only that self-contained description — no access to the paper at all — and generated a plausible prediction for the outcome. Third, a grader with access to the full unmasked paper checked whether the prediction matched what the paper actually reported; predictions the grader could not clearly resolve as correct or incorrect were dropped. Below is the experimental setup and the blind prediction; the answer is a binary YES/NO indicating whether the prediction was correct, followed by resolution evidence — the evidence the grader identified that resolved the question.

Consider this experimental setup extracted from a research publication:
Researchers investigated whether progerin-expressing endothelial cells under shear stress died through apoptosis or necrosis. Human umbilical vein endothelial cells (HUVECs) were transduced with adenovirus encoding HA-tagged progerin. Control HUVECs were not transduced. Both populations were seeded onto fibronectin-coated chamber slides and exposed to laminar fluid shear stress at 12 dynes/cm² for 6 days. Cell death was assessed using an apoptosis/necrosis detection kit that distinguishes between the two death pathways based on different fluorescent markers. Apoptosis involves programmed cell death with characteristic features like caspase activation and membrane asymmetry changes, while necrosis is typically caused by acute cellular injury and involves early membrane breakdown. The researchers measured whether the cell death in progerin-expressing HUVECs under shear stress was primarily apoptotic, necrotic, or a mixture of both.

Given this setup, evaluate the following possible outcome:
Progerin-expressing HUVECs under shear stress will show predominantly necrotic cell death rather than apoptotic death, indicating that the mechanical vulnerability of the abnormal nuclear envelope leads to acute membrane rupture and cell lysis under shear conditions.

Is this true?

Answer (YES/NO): NO